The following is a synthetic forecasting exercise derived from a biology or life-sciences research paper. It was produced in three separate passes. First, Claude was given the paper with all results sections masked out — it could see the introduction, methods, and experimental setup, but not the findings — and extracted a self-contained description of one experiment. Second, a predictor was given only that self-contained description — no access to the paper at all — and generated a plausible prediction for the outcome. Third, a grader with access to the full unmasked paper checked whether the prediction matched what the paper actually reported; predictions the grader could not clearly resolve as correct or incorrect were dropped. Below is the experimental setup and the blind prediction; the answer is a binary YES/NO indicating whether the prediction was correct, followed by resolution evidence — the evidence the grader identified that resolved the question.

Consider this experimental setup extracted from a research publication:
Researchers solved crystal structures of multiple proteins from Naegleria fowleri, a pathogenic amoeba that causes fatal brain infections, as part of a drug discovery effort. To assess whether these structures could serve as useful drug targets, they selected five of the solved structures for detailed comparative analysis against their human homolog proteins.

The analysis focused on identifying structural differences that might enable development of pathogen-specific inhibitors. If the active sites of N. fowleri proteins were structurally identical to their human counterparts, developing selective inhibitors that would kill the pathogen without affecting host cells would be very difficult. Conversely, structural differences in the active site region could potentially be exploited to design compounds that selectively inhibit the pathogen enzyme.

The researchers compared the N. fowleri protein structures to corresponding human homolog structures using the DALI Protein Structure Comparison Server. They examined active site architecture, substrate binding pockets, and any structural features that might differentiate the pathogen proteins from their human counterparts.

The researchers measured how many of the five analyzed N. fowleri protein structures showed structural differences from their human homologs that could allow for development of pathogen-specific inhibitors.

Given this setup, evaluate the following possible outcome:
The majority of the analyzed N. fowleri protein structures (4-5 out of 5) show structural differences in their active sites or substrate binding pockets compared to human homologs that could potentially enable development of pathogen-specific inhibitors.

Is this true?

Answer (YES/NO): YES